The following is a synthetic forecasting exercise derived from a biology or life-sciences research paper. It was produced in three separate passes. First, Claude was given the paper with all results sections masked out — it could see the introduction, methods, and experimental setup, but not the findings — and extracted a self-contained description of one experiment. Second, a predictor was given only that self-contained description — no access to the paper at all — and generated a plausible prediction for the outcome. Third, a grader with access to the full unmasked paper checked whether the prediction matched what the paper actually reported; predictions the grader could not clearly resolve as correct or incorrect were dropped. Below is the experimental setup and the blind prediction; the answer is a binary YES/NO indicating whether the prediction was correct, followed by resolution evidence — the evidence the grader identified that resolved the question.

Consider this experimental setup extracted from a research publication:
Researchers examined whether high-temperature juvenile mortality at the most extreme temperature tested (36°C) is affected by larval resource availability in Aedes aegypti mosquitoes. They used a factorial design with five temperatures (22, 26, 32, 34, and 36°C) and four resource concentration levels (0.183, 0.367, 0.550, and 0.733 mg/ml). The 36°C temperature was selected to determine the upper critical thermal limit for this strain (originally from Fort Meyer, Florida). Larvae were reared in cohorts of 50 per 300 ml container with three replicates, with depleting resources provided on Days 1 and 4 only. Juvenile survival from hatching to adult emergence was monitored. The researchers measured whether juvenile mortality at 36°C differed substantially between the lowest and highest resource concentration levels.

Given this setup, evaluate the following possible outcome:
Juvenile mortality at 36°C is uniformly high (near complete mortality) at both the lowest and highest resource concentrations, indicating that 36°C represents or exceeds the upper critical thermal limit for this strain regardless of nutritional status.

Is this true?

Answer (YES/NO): YES